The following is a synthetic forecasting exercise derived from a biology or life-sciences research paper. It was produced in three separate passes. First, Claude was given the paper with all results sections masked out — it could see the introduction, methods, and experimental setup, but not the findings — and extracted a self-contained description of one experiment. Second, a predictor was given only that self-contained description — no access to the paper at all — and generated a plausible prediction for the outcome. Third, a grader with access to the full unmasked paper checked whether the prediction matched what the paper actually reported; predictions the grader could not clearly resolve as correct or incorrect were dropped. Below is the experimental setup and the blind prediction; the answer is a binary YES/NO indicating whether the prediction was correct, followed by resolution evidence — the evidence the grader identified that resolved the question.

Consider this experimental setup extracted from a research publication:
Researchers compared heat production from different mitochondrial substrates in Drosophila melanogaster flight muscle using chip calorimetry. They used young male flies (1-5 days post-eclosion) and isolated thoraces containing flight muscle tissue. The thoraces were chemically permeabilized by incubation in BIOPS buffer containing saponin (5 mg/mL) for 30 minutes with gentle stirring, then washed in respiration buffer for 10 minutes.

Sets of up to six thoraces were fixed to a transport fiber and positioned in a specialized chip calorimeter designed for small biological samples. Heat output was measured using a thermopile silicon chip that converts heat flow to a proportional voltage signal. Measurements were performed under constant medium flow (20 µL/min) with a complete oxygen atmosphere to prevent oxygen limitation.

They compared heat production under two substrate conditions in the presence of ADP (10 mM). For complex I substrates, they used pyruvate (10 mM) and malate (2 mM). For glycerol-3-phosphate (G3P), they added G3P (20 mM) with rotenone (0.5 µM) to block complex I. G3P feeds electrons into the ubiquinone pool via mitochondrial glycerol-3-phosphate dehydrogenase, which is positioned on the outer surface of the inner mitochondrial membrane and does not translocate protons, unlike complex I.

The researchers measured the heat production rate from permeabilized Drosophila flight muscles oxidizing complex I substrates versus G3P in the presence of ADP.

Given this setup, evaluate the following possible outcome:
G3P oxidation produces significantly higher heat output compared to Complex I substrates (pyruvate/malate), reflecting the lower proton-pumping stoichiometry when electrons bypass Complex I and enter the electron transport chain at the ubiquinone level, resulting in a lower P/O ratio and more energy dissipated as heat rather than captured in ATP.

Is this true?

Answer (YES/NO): NO